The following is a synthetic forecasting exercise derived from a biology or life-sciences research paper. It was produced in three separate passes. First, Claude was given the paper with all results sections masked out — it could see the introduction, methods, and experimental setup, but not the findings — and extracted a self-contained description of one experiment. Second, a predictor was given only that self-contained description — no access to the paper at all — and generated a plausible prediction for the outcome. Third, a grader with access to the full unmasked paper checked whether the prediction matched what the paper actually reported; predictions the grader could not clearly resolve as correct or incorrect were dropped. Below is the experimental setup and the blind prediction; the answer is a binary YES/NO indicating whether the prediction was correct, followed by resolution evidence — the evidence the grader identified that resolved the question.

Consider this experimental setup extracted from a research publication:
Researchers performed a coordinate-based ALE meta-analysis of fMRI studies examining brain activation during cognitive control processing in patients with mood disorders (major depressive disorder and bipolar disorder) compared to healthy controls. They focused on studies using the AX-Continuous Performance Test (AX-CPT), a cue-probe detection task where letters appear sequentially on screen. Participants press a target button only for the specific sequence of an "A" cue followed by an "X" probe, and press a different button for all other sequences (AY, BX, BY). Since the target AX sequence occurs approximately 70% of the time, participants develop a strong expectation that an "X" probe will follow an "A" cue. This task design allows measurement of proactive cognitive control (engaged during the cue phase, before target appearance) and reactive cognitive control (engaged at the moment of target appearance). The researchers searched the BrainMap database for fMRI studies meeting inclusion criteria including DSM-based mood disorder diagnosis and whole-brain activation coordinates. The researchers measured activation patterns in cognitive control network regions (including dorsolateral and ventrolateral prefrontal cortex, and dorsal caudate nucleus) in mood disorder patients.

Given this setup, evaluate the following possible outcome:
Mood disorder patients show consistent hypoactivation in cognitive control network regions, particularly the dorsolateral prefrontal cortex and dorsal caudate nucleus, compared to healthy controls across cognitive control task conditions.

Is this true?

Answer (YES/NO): NO